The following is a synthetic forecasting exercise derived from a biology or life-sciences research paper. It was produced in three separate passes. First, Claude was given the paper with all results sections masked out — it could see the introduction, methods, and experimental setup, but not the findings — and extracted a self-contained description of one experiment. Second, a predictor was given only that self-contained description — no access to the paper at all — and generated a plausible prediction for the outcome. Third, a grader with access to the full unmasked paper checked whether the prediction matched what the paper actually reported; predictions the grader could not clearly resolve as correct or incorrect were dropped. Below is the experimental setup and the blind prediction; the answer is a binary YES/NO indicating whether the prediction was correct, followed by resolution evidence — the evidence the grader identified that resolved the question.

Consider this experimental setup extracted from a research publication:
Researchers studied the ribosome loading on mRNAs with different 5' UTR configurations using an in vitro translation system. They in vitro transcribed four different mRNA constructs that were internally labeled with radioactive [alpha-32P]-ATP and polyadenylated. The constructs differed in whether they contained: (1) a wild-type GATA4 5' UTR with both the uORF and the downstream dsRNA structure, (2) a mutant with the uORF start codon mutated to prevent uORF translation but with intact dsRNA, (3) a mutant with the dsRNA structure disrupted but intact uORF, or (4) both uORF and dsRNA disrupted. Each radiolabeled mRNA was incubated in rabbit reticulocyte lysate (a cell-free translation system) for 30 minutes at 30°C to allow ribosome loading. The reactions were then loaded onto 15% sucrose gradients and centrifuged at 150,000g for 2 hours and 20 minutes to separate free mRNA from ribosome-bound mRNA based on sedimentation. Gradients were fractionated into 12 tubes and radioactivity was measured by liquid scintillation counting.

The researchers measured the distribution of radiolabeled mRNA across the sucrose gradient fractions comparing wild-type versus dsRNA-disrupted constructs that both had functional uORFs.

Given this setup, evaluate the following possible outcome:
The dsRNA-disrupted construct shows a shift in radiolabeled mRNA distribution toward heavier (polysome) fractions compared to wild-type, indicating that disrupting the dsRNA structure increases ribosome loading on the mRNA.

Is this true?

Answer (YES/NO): NO